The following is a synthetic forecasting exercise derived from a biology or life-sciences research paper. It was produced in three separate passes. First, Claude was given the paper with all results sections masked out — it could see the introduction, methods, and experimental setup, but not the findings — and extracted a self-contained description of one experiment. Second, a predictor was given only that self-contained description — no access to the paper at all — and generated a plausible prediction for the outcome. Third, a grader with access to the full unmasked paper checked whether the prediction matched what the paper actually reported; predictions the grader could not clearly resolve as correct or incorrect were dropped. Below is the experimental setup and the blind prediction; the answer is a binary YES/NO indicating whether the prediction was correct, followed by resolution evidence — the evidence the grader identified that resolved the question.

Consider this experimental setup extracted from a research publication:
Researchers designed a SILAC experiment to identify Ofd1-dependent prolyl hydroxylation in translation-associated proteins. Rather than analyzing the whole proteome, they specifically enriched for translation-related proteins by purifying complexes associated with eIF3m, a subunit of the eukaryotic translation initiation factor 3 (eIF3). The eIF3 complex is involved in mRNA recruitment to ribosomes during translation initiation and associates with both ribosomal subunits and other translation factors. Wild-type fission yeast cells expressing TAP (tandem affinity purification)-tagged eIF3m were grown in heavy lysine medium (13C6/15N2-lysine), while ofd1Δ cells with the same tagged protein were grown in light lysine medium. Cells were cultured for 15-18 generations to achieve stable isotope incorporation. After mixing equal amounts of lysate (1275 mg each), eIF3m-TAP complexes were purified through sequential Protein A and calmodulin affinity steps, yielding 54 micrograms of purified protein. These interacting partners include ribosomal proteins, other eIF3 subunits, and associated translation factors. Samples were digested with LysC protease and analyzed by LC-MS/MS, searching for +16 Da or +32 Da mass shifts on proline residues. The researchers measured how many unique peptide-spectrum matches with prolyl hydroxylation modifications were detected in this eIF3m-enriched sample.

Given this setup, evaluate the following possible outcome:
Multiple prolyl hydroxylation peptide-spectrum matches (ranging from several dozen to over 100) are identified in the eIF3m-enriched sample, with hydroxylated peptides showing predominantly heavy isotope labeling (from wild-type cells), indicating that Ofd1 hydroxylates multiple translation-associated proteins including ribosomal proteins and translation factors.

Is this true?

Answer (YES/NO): NO